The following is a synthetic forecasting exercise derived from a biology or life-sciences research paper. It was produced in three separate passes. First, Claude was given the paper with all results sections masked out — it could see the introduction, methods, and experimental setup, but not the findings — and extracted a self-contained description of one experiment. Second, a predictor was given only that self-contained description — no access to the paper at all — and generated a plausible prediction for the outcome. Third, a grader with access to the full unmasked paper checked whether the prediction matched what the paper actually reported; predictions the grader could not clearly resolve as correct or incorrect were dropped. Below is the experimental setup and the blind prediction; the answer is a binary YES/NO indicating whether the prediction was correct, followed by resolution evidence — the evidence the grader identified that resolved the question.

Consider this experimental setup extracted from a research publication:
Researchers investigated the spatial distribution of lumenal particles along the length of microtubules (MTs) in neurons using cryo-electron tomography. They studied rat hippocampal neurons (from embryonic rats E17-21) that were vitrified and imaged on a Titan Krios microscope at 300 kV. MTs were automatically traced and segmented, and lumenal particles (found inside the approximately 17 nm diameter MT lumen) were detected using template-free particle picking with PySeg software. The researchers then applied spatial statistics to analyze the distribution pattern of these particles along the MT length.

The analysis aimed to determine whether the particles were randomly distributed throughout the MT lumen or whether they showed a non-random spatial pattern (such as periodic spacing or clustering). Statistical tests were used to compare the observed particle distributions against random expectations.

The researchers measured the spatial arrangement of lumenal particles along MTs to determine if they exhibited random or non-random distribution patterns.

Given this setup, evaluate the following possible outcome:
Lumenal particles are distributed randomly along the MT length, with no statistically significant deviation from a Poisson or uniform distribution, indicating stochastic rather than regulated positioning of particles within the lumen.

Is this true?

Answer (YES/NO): NO